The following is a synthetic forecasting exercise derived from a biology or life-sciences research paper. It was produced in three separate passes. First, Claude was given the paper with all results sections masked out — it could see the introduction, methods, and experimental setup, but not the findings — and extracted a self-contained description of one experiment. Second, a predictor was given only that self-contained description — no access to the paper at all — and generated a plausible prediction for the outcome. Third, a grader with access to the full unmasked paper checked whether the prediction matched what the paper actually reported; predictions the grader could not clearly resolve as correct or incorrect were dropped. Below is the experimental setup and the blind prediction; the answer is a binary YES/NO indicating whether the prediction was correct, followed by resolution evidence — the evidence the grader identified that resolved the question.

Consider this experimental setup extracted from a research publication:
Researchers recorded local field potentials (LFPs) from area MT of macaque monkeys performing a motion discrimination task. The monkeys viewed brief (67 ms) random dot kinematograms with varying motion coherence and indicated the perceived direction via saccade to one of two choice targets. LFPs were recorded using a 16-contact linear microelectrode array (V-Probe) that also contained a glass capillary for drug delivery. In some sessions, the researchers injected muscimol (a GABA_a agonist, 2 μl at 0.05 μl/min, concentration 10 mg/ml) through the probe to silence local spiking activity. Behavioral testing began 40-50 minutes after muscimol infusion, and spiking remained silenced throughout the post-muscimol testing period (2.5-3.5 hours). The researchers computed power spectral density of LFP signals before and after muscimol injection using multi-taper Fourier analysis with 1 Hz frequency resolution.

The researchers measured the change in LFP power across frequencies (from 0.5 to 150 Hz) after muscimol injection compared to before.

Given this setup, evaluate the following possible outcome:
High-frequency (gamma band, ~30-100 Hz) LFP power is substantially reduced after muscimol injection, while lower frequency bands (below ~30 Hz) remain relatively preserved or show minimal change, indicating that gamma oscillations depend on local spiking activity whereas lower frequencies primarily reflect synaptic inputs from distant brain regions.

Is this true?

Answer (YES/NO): NO